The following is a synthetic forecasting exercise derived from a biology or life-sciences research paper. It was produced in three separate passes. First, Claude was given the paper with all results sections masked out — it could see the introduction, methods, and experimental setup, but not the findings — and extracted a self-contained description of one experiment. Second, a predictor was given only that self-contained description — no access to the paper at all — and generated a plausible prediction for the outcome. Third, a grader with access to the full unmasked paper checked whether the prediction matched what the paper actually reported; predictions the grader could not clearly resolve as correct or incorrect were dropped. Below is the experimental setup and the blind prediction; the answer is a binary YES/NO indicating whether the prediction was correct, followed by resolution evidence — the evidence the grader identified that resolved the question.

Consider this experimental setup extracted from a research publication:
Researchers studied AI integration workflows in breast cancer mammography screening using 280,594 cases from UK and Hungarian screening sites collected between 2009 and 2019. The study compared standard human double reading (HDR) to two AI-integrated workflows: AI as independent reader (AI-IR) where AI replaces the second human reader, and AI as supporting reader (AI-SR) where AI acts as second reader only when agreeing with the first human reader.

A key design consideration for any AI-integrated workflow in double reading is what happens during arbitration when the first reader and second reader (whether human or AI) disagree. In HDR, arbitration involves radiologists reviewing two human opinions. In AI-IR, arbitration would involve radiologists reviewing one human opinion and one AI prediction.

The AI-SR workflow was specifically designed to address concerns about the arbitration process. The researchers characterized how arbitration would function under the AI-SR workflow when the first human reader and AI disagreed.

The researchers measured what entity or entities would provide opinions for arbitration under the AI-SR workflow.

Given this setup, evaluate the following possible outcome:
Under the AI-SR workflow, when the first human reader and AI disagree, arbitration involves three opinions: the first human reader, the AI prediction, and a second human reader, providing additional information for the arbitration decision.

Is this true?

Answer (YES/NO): NO